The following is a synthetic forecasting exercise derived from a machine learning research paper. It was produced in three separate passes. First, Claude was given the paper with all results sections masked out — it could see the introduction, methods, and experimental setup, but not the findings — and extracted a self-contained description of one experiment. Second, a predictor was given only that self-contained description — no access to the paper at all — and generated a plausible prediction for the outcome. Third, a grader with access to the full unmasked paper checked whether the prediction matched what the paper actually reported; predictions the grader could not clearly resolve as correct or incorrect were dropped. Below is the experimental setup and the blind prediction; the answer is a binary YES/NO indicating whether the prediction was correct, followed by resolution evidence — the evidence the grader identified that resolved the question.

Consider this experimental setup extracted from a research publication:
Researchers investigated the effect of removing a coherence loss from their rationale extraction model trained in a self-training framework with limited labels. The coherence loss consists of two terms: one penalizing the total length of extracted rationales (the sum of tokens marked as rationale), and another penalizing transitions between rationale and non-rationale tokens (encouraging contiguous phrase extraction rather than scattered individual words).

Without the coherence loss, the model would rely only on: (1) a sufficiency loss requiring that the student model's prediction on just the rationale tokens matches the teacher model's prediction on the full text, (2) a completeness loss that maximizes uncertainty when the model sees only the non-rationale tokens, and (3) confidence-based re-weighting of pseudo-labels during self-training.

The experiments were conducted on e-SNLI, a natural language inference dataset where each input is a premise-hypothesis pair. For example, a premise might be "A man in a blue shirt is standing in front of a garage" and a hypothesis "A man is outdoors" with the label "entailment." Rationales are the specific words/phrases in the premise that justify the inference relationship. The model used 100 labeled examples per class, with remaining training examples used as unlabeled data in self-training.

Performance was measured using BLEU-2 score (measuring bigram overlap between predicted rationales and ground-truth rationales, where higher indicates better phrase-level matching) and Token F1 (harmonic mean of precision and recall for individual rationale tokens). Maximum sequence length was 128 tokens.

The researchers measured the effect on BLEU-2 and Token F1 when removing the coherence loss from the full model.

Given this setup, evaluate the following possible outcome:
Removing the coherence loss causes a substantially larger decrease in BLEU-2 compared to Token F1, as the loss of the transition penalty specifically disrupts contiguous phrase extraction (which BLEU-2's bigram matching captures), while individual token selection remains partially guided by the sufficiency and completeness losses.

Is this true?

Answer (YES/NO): NO